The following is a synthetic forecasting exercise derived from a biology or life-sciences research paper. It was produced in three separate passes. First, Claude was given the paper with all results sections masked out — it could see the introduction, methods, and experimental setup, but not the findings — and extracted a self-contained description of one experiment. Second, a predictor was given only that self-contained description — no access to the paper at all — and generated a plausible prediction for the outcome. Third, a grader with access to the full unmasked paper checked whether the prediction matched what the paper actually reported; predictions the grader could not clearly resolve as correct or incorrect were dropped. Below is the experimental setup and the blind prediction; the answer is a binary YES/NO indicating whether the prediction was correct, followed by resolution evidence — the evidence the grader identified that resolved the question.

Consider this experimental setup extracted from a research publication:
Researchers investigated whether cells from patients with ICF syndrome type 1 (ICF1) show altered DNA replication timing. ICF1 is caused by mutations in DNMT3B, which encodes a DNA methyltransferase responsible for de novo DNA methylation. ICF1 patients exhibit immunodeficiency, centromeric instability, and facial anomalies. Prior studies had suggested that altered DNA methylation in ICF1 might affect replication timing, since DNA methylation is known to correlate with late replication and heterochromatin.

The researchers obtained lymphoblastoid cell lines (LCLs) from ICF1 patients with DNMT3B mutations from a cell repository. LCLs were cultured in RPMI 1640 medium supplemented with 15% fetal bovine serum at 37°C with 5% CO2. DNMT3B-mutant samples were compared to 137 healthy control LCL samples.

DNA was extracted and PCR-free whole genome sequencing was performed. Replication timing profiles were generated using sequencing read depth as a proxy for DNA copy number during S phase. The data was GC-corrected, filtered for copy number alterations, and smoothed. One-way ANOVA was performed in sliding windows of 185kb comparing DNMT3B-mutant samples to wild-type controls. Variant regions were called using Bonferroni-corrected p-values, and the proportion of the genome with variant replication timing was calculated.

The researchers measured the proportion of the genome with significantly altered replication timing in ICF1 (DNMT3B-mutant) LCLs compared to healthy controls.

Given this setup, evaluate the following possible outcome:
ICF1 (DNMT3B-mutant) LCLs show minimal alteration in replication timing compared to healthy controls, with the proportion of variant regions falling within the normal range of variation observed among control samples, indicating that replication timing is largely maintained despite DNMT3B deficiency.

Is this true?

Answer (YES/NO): NO